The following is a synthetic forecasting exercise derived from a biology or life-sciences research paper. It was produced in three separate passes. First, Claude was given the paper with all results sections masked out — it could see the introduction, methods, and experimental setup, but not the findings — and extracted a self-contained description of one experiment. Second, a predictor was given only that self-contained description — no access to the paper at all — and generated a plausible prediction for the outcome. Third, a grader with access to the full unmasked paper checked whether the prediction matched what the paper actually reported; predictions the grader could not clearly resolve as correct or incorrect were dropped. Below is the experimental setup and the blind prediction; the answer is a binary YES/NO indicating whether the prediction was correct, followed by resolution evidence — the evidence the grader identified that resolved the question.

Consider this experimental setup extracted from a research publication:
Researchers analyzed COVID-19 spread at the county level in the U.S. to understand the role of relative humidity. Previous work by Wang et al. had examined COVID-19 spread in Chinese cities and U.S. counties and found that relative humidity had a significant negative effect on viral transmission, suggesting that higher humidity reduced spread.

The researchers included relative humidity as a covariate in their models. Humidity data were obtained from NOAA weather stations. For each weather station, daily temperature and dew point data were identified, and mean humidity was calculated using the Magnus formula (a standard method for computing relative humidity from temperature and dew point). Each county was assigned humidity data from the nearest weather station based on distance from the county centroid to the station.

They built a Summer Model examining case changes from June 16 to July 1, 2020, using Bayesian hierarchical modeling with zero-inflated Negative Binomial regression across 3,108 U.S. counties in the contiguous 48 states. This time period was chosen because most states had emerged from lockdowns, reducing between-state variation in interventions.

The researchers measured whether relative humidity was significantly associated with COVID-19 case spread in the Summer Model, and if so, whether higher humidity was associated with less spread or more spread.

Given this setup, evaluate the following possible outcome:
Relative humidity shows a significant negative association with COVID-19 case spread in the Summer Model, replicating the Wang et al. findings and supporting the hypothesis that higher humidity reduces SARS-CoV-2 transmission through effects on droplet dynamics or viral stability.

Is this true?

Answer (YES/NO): YES